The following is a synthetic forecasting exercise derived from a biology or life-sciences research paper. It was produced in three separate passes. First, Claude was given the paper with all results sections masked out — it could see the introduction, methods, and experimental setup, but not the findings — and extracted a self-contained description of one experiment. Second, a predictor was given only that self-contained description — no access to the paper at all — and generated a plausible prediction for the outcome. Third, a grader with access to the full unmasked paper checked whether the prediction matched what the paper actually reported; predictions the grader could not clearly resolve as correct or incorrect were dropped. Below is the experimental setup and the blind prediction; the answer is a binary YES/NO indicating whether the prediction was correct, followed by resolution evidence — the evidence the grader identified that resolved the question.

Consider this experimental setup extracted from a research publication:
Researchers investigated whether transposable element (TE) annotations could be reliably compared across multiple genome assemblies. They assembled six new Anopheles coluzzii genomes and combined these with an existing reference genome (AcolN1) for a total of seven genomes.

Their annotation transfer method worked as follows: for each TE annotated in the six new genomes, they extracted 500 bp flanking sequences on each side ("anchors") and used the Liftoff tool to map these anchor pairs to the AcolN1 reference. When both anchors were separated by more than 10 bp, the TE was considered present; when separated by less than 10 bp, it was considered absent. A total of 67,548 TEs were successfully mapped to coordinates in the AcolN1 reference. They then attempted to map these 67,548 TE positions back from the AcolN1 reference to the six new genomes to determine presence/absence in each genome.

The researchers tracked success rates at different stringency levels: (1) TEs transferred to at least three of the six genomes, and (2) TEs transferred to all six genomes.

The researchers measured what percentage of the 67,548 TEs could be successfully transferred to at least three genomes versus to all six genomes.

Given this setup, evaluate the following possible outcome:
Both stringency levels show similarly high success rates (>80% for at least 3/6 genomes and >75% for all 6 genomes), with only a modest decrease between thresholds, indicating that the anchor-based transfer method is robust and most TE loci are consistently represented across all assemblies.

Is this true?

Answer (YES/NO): NO